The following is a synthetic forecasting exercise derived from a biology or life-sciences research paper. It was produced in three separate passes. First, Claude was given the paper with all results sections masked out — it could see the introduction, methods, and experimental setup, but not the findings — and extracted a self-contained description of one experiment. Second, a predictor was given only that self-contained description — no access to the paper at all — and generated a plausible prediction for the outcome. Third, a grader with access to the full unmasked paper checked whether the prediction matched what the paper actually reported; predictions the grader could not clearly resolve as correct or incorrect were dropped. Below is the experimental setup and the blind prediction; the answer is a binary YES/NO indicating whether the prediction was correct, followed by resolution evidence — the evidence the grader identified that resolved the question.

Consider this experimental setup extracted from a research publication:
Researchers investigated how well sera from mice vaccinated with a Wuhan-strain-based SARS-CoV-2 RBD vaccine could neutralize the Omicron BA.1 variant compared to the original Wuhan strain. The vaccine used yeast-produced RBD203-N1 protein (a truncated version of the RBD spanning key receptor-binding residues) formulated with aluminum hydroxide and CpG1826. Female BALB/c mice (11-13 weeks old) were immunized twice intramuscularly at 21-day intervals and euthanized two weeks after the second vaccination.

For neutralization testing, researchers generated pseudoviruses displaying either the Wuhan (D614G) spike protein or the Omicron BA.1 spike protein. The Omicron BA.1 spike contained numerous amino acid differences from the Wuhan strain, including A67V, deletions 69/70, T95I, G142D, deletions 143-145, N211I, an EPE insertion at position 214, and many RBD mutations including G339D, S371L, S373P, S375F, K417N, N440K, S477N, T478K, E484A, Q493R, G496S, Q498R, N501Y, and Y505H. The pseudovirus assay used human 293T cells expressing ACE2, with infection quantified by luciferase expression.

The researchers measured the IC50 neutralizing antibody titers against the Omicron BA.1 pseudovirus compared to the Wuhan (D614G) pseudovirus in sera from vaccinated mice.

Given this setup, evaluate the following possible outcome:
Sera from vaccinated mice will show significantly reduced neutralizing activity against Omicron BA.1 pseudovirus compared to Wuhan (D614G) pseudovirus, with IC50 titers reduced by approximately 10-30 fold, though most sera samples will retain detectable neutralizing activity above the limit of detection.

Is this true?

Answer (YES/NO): NO